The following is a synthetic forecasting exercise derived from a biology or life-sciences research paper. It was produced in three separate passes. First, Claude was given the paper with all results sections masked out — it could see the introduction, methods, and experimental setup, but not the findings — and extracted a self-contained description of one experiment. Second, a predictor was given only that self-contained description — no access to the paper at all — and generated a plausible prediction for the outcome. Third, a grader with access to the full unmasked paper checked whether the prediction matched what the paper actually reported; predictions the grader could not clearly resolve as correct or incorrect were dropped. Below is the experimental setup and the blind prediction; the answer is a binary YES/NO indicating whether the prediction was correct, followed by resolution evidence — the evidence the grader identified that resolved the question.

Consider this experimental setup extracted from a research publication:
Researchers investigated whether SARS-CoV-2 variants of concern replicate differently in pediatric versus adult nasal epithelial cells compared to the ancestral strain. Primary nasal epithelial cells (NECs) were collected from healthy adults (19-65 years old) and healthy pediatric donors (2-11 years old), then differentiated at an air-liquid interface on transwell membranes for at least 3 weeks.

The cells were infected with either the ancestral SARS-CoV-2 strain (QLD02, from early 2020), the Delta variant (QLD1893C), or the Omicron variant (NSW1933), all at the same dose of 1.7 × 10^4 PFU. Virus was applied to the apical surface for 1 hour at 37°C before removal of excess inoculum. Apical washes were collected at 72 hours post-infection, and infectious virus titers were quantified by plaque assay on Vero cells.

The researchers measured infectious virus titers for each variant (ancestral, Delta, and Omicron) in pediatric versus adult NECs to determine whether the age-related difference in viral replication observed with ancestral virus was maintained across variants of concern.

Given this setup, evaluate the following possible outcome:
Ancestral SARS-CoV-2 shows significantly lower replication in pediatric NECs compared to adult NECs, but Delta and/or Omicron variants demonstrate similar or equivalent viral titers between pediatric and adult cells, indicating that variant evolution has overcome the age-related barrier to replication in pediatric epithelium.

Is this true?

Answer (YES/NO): YES